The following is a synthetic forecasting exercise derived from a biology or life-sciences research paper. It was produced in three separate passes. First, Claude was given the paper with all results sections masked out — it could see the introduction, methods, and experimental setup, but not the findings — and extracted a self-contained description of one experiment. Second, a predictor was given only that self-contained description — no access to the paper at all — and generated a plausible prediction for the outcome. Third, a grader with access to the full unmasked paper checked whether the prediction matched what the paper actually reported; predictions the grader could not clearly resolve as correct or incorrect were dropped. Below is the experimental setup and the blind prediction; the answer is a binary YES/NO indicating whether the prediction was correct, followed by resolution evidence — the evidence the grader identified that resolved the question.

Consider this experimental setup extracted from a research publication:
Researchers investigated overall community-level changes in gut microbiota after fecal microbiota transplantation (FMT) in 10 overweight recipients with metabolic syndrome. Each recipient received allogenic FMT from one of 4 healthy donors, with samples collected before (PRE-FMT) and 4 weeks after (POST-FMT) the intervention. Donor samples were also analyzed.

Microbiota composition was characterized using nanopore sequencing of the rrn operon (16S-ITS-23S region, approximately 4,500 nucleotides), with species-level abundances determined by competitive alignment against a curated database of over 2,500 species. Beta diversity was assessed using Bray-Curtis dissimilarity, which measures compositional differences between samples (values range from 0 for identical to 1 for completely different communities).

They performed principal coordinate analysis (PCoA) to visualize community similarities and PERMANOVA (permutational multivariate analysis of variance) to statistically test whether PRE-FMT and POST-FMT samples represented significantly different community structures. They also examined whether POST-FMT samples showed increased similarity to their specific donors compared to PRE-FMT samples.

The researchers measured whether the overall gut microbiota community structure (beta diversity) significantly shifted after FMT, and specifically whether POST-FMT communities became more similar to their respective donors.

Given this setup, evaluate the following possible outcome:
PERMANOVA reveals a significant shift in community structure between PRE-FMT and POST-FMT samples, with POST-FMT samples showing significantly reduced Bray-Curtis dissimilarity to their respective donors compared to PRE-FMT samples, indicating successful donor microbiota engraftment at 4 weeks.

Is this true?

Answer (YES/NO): NO